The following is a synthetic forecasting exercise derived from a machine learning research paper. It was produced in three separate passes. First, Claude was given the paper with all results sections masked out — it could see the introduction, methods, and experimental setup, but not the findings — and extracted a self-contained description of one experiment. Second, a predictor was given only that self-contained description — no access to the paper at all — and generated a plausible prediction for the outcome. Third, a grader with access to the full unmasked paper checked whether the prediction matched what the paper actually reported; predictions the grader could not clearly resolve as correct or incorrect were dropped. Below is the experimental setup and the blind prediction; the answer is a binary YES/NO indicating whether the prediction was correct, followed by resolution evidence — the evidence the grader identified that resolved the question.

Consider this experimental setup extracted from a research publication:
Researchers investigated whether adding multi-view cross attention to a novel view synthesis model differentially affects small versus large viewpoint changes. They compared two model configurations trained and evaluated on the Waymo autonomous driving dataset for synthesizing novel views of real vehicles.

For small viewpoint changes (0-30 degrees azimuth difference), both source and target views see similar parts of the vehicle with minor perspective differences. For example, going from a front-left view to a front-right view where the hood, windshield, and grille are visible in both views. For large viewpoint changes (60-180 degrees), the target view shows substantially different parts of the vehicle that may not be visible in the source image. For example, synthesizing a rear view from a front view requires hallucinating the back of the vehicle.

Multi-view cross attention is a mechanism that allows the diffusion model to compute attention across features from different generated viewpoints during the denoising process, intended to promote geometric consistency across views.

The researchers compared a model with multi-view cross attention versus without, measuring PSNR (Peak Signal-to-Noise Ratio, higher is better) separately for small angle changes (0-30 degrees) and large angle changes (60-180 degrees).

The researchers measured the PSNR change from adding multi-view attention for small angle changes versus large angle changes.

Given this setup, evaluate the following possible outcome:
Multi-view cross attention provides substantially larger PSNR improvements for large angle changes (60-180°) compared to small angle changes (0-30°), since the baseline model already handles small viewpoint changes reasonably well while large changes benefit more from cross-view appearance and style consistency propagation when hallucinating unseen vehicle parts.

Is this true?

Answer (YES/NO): NO